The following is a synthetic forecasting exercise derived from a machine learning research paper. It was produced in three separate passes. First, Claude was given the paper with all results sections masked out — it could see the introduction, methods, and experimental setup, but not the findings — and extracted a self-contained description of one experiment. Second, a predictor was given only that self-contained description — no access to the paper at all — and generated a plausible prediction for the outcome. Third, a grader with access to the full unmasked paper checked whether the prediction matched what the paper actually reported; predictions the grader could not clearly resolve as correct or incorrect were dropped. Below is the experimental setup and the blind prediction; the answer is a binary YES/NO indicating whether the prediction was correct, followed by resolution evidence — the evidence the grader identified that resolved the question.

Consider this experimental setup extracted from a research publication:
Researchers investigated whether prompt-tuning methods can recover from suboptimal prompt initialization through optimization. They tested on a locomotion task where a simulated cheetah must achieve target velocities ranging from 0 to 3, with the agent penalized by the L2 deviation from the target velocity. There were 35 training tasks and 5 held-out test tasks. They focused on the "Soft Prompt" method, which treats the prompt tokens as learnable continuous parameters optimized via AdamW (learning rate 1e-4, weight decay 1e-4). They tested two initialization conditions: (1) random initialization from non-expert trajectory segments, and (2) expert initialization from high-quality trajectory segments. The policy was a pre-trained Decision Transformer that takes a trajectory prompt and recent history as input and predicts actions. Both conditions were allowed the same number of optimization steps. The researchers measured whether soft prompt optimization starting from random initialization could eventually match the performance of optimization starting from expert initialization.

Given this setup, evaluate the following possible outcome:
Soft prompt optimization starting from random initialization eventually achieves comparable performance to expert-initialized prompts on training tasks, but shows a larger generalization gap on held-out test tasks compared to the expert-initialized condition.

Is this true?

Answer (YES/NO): NO